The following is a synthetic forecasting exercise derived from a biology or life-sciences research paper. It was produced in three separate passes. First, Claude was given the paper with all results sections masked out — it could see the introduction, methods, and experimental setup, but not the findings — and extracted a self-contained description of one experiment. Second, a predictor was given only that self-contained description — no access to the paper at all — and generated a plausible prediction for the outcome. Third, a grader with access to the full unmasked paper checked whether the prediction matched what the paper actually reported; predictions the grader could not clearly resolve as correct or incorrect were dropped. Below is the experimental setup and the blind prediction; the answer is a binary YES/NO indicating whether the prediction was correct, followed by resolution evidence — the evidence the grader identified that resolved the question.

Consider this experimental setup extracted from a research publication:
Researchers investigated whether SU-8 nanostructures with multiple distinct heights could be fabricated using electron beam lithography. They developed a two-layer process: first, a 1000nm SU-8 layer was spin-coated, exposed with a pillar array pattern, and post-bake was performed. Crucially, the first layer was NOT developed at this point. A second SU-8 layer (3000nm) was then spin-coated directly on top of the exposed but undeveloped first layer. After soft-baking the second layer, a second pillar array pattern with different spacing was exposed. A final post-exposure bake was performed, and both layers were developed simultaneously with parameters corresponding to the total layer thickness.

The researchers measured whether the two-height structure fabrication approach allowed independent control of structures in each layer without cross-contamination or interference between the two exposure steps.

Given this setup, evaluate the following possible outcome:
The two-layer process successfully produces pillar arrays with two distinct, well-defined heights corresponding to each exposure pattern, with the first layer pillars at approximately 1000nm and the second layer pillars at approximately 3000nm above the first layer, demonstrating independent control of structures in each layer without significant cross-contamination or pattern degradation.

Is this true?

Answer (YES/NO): NO